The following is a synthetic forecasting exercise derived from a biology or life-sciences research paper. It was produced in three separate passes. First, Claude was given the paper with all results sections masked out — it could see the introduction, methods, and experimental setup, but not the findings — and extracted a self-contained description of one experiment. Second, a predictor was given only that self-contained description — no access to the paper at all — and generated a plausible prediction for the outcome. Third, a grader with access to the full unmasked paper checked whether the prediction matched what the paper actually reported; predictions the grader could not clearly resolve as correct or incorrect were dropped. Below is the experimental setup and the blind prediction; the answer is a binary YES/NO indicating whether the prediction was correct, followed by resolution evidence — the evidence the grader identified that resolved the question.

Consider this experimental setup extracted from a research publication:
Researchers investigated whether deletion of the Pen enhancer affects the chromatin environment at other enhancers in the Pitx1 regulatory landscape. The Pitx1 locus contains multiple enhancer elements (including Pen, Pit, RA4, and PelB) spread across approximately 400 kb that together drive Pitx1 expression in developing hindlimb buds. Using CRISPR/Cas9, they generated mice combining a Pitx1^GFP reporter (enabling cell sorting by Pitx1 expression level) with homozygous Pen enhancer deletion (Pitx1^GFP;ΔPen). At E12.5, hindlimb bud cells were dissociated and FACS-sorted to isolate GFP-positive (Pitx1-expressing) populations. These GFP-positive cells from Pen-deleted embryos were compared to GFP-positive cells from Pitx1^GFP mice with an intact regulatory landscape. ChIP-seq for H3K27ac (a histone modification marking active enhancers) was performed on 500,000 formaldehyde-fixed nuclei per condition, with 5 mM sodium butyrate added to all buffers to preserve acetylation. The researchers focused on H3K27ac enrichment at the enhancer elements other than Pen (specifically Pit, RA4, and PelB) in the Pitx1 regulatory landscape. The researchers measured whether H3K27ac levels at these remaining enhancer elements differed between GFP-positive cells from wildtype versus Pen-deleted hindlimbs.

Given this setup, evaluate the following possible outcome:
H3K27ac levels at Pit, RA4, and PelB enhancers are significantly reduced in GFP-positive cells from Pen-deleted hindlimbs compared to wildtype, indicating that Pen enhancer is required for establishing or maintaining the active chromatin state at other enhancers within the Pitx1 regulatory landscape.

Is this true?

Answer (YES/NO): NO